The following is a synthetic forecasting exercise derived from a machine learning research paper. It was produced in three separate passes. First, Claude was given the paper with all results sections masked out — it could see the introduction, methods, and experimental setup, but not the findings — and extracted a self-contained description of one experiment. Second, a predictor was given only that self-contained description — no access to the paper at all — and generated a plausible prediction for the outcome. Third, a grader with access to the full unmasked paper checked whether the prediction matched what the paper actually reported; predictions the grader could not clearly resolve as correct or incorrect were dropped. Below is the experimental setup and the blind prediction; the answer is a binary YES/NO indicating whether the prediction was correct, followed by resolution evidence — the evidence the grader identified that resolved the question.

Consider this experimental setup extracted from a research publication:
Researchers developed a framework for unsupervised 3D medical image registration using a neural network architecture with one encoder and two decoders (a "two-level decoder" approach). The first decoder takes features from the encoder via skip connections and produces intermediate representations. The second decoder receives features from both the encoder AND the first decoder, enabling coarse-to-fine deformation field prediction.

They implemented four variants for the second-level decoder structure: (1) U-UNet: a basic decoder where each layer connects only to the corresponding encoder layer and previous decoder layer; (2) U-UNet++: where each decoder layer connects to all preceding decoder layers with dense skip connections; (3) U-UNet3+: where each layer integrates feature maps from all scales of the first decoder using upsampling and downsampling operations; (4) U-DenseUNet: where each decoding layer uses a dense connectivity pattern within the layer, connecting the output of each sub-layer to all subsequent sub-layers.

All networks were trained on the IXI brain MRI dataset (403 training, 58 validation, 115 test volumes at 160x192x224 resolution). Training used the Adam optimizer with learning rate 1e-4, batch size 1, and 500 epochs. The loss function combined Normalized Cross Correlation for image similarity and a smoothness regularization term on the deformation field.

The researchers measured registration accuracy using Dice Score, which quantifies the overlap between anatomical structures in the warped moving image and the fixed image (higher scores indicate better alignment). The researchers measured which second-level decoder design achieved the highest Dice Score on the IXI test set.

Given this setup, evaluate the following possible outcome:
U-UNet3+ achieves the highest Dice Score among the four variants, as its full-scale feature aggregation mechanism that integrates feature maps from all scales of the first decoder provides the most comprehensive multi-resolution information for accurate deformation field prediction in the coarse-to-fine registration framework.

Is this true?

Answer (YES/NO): NO